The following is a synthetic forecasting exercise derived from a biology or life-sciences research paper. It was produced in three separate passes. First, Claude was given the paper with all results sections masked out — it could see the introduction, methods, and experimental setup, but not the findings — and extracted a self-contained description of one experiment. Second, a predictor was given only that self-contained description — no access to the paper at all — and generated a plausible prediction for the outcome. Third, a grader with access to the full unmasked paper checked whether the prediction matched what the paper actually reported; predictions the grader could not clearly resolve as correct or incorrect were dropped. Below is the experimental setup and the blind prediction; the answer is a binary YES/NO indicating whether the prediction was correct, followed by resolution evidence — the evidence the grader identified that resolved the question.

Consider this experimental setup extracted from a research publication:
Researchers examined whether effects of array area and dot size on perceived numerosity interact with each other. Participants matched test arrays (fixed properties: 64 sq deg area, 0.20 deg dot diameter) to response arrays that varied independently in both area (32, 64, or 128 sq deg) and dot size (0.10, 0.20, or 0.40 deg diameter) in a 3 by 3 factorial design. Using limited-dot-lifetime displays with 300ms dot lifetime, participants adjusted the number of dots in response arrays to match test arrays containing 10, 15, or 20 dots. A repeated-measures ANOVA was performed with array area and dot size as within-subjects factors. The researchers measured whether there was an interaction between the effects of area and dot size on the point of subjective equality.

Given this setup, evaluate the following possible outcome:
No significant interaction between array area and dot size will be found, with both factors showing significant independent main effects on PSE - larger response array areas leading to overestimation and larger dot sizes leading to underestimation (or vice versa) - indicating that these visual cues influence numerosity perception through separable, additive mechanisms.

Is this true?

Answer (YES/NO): YES